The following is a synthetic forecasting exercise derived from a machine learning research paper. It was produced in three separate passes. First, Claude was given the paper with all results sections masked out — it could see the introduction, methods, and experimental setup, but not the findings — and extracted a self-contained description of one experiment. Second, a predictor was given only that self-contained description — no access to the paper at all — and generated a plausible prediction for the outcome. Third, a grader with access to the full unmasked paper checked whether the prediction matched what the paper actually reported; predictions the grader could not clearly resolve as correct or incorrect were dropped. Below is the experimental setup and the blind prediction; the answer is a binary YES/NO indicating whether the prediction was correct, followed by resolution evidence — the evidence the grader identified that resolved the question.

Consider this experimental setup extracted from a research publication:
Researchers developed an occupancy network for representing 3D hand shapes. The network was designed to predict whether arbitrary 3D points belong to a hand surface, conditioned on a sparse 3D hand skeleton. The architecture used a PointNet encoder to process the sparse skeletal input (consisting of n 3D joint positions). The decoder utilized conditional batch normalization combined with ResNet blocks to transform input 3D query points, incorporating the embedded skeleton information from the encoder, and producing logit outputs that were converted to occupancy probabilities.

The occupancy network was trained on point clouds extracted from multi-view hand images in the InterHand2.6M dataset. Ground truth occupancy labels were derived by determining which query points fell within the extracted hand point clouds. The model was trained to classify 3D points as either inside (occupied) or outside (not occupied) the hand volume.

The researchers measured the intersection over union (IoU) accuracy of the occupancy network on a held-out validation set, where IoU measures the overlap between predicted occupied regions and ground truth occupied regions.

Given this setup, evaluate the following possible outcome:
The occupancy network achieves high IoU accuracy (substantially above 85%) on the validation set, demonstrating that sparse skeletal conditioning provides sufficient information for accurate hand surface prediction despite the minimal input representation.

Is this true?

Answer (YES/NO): NO